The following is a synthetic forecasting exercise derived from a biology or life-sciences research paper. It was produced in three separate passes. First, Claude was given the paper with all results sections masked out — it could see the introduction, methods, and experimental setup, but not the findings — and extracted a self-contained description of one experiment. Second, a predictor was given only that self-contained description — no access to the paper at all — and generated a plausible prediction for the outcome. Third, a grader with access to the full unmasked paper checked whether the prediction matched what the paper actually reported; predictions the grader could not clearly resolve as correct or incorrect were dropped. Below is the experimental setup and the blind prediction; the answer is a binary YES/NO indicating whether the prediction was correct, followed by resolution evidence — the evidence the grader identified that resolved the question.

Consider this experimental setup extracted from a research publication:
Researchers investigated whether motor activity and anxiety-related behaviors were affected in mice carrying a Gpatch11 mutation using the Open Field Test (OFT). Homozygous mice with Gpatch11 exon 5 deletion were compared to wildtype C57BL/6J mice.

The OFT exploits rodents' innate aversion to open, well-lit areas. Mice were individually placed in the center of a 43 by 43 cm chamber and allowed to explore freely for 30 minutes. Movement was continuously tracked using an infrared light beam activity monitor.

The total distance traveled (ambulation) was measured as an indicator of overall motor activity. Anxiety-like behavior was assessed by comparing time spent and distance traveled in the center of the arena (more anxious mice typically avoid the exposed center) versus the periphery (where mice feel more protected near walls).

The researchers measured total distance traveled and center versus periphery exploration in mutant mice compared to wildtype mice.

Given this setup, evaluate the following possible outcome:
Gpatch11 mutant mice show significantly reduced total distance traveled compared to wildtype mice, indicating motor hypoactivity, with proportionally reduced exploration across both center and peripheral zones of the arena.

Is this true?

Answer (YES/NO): NO